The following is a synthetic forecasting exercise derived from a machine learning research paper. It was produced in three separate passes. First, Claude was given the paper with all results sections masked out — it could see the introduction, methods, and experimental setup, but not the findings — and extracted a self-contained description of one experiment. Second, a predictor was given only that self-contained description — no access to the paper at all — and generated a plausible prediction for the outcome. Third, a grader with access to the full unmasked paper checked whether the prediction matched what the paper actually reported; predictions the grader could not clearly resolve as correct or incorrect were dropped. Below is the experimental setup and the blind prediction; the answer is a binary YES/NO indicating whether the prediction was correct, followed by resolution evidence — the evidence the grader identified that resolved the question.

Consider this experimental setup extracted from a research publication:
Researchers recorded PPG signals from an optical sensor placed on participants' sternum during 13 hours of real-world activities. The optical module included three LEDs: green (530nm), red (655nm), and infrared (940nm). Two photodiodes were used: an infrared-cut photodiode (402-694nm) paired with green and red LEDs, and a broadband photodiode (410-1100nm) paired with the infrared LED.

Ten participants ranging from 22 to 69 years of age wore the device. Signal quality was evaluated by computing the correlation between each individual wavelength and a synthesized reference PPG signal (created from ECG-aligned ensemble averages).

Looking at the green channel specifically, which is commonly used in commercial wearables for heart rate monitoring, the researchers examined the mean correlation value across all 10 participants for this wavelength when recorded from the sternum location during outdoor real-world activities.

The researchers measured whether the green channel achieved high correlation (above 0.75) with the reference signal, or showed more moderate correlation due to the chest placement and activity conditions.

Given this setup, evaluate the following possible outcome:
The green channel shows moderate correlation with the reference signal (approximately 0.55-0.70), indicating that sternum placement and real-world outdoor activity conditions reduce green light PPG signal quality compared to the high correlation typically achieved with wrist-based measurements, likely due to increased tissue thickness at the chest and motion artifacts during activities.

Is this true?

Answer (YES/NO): YES